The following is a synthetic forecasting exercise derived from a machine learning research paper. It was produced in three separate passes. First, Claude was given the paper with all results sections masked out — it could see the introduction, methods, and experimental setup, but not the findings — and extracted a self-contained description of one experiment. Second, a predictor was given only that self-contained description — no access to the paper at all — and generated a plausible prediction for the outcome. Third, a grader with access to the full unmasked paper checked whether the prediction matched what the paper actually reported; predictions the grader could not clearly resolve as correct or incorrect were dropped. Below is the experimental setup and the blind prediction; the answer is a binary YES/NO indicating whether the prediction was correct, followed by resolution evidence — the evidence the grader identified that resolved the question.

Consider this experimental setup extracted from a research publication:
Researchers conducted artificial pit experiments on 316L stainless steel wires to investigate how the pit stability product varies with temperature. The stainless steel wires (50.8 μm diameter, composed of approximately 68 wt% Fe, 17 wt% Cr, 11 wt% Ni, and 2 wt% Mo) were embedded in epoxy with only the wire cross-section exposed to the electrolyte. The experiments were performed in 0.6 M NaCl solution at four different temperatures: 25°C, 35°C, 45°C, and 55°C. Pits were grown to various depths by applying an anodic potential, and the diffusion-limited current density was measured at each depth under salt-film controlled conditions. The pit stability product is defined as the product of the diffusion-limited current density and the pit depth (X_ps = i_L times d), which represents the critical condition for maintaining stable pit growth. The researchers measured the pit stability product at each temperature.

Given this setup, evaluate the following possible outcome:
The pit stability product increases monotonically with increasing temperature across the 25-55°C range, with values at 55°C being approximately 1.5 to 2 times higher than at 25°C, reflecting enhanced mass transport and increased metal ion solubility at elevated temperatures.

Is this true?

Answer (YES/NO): YES